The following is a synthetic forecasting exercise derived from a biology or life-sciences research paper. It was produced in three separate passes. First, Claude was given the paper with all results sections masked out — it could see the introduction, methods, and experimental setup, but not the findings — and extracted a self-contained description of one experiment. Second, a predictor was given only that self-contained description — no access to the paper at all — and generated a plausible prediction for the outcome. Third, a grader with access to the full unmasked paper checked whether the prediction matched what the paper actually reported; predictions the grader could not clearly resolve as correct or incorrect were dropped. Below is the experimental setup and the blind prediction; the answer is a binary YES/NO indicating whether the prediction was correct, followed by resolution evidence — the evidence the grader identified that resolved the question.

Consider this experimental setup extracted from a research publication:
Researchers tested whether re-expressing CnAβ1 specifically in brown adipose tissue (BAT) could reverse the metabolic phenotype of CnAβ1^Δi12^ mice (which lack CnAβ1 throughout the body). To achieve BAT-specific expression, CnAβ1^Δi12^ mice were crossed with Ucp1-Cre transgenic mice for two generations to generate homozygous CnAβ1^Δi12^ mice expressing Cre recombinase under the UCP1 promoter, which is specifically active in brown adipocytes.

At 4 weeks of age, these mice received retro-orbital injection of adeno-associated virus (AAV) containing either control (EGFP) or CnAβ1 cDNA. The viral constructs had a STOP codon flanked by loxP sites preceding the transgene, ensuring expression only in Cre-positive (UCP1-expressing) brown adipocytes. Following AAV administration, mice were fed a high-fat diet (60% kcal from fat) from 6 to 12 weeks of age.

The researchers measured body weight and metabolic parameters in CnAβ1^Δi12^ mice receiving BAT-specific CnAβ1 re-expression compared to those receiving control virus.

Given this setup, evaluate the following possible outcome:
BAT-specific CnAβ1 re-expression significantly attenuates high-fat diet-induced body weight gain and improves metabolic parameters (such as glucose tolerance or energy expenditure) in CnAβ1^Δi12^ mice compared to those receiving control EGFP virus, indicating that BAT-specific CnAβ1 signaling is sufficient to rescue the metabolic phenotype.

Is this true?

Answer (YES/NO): NO